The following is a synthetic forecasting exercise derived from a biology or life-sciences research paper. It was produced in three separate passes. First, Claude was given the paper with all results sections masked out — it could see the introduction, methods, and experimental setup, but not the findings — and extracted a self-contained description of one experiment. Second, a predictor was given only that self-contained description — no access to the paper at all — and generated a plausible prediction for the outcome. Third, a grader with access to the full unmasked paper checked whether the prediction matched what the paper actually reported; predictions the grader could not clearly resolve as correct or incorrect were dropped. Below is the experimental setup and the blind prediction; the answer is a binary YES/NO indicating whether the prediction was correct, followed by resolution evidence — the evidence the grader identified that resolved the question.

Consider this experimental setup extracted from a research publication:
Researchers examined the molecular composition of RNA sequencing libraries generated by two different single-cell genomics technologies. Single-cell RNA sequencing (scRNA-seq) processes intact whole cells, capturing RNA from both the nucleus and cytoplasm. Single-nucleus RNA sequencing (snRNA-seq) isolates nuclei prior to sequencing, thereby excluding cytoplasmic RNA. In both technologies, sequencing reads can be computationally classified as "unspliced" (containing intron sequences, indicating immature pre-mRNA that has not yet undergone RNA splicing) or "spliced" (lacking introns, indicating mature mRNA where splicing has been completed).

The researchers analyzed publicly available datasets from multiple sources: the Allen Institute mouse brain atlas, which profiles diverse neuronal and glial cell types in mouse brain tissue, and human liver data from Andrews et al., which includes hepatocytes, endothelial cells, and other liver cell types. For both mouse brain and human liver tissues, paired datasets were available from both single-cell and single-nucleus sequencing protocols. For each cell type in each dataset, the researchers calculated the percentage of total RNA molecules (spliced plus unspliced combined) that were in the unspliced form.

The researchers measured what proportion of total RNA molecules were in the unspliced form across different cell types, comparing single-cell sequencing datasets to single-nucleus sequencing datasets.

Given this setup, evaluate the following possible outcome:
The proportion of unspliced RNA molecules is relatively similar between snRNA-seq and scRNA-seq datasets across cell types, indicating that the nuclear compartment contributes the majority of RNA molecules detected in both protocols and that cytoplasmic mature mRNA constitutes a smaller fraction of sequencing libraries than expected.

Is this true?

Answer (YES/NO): NO